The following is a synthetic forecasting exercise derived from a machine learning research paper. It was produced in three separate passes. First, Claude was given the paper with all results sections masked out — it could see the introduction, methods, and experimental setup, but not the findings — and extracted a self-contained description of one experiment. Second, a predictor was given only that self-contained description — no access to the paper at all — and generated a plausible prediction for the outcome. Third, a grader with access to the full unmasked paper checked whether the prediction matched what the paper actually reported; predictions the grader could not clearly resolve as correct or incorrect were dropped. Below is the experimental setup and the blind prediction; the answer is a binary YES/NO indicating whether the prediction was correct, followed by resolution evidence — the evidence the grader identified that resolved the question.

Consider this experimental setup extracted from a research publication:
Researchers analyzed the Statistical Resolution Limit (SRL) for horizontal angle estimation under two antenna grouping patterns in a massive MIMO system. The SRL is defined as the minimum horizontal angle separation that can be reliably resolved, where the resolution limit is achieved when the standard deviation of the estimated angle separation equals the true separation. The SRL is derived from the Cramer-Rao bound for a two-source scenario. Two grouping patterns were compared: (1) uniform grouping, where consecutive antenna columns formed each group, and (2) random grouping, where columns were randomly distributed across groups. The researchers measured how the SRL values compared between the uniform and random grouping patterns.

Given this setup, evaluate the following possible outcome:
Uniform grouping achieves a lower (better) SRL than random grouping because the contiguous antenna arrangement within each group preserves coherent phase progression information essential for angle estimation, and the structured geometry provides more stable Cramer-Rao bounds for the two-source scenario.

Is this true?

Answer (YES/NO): NO